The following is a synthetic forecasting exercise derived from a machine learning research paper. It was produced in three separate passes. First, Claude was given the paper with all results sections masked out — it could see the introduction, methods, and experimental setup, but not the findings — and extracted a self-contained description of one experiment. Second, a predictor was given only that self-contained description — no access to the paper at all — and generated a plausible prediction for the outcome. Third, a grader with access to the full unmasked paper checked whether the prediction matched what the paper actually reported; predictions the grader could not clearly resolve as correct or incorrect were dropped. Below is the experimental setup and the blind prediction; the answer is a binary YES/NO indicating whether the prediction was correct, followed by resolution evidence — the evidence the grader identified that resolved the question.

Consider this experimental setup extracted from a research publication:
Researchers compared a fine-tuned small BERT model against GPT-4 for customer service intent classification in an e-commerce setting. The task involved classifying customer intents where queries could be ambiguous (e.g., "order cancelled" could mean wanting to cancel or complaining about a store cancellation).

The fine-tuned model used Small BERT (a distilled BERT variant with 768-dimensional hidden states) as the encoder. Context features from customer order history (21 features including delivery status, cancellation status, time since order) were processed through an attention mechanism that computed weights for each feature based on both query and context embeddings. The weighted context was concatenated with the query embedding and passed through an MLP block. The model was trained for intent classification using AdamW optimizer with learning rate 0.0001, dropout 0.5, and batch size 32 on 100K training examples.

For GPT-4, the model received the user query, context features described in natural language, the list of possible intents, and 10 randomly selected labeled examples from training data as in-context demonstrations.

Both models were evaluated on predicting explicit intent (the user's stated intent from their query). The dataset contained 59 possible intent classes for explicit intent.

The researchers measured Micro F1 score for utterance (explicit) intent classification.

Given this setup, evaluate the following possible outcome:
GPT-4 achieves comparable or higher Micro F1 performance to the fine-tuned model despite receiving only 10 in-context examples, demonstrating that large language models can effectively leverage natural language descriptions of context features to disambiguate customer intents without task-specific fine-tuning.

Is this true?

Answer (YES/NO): NO